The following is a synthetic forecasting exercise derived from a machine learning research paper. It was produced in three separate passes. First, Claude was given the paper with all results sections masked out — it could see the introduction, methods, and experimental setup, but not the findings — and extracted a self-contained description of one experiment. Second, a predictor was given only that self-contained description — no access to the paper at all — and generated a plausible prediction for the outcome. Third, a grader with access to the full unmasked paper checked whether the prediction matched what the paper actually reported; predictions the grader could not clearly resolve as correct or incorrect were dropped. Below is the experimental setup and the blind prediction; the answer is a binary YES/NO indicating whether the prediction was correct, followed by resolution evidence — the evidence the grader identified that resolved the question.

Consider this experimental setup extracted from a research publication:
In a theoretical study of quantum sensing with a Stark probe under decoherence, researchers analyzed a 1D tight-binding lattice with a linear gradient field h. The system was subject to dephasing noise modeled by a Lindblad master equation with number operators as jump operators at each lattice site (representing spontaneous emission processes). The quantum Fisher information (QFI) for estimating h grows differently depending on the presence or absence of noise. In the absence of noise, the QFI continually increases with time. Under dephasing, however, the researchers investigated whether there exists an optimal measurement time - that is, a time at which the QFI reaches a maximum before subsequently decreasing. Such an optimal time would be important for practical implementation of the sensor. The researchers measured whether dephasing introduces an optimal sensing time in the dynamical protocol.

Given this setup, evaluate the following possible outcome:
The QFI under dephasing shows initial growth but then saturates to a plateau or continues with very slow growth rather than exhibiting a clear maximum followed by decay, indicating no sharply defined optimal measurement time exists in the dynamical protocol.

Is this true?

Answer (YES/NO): NO